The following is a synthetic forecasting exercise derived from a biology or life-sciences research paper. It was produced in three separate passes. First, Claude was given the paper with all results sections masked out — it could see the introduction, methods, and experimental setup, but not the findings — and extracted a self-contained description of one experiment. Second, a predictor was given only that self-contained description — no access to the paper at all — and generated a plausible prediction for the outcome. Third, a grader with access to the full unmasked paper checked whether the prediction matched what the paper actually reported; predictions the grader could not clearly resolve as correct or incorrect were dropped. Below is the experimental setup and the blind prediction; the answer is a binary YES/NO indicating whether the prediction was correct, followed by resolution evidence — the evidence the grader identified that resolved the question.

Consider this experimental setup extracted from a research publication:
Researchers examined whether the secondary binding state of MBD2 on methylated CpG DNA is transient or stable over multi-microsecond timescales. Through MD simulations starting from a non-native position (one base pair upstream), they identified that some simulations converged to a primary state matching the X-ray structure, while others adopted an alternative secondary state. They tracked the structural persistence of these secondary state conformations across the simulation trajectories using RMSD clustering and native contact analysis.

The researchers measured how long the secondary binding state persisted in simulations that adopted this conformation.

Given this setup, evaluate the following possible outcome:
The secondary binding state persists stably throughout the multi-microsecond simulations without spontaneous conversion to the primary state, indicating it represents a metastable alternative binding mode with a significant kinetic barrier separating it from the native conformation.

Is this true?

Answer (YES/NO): YES